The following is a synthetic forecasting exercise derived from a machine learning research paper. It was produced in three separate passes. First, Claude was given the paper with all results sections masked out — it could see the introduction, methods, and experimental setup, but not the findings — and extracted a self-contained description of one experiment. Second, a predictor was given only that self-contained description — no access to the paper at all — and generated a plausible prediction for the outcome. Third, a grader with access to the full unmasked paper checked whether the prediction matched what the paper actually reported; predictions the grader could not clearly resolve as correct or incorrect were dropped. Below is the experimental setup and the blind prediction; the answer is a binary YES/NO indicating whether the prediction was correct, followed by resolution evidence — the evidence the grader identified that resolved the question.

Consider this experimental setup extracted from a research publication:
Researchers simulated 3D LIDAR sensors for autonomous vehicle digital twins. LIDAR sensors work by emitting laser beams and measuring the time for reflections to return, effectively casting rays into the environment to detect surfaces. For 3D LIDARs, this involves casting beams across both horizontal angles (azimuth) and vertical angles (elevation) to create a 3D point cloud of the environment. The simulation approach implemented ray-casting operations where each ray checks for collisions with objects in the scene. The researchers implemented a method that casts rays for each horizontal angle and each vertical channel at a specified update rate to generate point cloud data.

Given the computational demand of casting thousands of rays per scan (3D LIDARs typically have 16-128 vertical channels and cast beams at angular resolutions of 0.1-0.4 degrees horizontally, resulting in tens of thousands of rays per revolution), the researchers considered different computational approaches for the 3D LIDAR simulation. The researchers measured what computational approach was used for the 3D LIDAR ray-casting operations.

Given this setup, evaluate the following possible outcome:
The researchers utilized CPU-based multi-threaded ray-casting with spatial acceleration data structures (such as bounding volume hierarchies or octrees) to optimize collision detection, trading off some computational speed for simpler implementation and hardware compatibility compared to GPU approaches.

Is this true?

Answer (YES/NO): NO